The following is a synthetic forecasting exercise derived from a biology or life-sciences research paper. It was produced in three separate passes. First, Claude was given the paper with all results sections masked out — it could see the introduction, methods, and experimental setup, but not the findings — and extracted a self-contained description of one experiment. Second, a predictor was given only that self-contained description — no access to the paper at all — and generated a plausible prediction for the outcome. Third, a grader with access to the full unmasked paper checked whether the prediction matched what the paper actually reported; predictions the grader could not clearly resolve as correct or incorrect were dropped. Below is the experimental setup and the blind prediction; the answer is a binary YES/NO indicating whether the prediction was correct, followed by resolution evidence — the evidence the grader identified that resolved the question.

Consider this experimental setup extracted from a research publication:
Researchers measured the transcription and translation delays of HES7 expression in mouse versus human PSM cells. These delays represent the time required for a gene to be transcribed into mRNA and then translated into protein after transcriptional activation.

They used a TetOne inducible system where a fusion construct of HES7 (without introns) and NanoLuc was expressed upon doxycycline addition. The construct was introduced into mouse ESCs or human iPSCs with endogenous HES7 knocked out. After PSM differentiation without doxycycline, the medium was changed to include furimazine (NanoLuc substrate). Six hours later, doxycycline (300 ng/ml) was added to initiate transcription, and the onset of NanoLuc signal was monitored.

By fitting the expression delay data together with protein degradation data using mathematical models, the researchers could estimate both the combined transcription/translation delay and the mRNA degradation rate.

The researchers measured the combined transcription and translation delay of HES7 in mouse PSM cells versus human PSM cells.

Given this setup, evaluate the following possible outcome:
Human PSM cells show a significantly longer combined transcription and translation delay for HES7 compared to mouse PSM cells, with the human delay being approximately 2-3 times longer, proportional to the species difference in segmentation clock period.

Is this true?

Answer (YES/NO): NO